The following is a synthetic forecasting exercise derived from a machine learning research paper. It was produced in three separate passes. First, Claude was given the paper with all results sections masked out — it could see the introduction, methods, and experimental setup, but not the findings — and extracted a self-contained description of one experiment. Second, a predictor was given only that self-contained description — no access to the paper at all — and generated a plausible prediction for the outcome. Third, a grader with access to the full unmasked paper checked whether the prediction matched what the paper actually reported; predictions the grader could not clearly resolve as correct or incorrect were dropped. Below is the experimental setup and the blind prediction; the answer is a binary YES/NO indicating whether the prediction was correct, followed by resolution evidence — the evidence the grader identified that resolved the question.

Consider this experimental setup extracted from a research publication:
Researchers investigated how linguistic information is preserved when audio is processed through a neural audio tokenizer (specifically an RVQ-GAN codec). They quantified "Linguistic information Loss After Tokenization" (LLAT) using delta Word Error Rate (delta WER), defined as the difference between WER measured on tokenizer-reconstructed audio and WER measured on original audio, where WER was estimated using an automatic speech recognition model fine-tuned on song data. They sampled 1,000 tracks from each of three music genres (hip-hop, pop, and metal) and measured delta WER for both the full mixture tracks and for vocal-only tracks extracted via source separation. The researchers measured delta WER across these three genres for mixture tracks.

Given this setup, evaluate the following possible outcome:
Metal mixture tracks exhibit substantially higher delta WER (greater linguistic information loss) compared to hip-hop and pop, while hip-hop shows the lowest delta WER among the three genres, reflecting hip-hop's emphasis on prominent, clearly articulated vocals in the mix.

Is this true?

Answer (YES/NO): YES